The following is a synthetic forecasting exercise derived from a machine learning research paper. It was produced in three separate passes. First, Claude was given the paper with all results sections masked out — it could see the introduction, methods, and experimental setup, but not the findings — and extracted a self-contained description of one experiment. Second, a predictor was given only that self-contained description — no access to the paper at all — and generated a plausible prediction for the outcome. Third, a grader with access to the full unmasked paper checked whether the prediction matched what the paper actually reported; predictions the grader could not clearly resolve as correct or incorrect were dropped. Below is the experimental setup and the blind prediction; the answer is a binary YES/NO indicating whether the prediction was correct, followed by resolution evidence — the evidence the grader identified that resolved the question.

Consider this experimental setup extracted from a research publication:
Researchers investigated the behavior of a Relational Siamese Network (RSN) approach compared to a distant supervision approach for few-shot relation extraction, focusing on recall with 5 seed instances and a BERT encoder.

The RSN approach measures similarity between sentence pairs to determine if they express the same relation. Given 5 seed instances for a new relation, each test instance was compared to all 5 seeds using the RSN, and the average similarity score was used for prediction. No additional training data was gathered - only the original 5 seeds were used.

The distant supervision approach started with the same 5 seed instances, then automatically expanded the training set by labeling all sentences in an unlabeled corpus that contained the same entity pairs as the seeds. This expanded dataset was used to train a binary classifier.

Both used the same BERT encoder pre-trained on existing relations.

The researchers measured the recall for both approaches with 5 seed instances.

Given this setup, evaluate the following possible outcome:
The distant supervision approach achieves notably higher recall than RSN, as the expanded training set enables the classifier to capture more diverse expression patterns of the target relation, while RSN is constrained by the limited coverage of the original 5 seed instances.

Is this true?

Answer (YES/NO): NO